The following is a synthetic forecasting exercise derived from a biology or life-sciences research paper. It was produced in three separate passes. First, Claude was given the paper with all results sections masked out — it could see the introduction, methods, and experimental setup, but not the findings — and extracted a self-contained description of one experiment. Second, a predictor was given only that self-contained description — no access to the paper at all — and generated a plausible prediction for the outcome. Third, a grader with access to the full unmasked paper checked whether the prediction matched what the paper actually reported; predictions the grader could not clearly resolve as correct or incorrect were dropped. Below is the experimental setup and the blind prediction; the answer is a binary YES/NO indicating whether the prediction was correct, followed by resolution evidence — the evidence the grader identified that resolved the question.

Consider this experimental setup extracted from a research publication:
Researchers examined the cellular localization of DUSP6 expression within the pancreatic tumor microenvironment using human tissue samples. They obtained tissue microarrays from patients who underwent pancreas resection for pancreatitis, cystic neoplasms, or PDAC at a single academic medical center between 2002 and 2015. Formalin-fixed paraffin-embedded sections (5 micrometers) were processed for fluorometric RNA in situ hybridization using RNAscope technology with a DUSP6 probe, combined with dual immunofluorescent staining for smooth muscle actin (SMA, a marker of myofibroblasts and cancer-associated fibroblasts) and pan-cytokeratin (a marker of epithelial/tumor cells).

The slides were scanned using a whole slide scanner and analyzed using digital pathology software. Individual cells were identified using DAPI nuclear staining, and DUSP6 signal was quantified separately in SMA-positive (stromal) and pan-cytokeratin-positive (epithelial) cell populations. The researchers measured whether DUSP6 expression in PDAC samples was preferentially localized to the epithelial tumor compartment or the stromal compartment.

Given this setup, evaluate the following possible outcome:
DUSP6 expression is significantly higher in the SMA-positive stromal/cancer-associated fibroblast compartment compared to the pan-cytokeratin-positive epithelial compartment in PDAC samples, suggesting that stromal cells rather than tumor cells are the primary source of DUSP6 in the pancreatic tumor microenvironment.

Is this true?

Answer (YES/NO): NO